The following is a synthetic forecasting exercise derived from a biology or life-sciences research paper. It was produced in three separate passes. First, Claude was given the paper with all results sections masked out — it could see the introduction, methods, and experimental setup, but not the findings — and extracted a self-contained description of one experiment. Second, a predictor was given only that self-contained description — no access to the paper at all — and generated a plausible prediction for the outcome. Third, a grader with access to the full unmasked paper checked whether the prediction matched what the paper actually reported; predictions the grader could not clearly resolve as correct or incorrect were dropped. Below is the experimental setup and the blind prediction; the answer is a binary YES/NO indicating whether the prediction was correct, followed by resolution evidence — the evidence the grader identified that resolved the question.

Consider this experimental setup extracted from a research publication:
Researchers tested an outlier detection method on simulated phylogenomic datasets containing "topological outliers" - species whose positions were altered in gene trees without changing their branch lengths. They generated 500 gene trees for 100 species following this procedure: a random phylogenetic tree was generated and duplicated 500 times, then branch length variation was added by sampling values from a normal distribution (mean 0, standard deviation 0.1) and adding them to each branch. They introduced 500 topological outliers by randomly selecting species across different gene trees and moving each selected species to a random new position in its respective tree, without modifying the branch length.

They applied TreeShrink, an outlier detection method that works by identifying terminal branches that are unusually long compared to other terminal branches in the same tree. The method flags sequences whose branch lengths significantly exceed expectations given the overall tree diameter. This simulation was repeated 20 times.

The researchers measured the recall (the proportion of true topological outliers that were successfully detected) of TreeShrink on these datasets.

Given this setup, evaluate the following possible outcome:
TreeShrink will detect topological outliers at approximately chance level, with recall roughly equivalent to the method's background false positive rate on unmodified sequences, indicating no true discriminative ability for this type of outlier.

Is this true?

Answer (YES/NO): NO